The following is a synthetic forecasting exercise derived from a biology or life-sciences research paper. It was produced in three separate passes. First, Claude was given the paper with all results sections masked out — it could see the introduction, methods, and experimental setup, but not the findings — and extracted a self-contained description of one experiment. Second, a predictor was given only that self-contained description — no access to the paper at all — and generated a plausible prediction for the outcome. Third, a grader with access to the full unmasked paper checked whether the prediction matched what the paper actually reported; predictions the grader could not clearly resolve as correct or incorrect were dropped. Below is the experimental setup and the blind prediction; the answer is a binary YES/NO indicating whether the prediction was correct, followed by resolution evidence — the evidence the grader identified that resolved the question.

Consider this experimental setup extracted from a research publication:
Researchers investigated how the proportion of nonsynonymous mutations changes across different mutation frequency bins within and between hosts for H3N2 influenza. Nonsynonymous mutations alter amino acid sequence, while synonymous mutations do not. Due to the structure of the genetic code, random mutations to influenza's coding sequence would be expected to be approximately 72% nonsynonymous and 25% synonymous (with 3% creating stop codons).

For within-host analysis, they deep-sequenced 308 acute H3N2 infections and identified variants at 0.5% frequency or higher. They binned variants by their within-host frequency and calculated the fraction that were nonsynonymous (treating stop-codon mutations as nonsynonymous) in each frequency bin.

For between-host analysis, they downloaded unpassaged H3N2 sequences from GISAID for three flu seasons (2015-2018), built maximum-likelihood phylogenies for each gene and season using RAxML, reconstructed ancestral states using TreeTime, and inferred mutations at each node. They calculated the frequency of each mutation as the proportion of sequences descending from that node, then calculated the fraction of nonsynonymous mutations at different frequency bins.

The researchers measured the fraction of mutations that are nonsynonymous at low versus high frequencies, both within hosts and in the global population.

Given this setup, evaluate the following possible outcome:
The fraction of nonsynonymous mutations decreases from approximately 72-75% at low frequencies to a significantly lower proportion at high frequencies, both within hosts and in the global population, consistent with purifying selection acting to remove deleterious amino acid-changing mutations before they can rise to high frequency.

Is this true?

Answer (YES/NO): NO